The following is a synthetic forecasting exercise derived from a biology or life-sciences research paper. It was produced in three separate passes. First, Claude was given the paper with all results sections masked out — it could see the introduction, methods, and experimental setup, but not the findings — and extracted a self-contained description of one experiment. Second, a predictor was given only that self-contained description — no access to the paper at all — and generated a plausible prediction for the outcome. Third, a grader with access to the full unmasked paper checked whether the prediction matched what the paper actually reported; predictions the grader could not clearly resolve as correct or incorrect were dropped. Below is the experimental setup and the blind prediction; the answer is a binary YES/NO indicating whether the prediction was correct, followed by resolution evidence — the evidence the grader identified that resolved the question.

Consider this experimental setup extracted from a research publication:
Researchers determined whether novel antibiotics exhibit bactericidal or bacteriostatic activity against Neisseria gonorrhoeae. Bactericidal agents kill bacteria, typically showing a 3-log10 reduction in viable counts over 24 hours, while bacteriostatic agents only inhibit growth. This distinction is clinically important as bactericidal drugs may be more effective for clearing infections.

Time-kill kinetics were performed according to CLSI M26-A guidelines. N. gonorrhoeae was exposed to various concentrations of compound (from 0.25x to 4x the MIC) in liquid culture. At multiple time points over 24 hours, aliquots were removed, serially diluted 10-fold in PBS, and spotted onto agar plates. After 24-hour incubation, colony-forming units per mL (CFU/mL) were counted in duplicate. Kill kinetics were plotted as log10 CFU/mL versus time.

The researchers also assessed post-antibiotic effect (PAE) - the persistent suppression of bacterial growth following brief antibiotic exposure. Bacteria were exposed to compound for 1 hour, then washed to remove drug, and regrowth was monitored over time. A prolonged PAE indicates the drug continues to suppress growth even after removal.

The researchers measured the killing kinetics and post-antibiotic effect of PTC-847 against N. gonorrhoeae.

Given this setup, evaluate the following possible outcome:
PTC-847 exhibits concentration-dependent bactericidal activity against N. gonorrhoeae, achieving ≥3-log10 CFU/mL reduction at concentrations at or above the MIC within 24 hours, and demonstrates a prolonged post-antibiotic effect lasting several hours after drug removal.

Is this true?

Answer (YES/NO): NO